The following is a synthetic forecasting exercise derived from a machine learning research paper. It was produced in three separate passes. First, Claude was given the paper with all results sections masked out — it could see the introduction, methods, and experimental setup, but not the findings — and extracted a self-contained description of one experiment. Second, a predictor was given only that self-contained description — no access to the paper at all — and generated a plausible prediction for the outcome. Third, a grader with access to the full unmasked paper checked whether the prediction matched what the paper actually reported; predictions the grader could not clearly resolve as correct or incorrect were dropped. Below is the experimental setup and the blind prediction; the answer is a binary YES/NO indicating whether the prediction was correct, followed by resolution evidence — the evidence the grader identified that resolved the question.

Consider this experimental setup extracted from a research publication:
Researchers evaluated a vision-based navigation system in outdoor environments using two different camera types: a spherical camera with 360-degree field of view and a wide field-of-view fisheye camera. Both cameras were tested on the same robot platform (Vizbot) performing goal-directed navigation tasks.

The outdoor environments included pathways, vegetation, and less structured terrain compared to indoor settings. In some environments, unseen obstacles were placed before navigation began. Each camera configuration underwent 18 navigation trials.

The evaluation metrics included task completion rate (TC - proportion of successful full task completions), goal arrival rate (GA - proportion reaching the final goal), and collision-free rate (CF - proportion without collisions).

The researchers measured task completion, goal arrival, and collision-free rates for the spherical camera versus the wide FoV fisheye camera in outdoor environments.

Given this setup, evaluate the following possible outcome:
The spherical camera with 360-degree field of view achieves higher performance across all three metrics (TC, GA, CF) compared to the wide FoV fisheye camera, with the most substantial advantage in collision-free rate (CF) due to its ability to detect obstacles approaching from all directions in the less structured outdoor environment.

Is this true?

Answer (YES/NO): NO